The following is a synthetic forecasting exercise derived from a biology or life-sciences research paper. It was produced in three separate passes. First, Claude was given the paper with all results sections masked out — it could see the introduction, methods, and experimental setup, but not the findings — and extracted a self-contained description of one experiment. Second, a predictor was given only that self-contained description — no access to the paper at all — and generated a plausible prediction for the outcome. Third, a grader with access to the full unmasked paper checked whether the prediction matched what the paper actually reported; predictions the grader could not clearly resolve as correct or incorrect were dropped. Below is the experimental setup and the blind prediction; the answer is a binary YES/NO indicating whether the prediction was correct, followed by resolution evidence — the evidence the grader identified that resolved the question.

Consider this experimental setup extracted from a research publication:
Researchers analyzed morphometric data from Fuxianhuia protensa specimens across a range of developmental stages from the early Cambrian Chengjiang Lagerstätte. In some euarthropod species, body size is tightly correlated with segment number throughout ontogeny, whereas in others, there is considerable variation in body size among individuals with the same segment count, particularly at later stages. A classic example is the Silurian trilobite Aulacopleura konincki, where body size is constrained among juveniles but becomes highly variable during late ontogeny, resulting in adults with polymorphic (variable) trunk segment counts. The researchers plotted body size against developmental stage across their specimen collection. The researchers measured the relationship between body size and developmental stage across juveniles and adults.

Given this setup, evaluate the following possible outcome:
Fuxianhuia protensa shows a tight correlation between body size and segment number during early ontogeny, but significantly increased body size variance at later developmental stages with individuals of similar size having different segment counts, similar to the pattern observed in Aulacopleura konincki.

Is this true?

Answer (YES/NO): YES